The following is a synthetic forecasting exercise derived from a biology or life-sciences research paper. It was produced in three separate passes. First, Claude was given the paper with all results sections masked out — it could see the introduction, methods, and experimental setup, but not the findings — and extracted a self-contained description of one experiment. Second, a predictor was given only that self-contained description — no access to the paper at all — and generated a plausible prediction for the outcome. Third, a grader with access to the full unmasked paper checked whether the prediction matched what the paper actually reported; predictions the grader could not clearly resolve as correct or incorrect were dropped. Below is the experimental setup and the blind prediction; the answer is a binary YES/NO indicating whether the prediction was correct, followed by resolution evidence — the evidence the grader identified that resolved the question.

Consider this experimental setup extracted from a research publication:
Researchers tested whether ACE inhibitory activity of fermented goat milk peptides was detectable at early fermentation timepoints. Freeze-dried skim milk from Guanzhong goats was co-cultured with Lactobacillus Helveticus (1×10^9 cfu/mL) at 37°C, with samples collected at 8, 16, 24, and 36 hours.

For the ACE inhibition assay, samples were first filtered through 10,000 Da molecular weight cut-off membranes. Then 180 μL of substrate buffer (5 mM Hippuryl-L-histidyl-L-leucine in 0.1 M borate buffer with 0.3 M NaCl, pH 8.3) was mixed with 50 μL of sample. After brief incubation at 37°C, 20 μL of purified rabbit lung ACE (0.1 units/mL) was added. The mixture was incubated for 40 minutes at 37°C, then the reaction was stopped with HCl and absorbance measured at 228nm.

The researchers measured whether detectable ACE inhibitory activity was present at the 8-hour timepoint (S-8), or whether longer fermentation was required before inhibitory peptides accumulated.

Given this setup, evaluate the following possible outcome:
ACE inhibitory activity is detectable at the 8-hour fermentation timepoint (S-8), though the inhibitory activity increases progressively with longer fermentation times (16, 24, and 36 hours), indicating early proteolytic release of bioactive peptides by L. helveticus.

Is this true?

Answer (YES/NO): YES